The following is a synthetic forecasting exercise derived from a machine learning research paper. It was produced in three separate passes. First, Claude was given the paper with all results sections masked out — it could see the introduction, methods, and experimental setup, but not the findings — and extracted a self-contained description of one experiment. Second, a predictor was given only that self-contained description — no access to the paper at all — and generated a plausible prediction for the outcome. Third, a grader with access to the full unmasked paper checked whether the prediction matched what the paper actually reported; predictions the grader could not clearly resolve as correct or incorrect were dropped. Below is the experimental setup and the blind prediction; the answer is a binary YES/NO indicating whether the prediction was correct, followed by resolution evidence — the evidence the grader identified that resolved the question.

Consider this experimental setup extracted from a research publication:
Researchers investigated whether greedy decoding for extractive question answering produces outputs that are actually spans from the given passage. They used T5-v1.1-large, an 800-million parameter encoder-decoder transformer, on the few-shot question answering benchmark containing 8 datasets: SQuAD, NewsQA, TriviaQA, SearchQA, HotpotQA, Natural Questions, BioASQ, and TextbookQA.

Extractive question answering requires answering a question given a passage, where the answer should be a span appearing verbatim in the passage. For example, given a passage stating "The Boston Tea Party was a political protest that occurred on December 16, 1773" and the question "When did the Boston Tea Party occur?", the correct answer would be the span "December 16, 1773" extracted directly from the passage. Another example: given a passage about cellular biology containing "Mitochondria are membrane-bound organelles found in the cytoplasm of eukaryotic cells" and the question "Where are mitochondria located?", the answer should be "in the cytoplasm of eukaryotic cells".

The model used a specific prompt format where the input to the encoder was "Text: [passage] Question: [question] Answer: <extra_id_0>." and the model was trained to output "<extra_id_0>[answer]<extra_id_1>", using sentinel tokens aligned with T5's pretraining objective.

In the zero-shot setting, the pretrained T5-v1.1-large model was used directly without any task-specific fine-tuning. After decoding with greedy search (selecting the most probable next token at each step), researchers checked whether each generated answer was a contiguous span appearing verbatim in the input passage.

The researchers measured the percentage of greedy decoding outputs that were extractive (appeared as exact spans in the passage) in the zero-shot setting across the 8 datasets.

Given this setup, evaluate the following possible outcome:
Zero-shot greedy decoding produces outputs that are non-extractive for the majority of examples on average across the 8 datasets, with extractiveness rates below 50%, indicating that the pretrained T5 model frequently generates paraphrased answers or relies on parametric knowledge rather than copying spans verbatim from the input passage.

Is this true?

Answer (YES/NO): YES